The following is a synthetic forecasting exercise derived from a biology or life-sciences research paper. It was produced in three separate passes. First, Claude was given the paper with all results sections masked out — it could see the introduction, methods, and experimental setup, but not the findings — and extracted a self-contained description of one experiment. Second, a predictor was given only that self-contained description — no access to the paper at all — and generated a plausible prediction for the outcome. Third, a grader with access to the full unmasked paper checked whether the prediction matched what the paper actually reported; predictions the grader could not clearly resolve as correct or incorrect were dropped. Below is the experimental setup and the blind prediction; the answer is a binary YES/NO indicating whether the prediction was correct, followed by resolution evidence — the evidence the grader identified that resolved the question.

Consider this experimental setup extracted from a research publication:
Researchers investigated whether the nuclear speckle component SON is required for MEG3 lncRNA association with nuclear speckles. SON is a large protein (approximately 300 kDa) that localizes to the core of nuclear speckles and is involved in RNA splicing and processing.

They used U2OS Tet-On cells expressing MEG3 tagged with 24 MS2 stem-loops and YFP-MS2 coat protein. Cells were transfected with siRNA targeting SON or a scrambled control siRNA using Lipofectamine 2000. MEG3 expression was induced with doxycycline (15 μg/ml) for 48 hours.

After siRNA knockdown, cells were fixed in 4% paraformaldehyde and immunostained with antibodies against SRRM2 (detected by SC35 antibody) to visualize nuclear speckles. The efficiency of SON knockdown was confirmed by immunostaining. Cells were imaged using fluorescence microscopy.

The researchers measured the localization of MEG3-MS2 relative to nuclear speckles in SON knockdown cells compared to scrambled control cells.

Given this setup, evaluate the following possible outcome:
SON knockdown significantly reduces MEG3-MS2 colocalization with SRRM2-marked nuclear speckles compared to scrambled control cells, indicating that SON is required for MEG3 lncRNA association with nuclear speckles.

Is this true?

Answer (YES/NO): NO